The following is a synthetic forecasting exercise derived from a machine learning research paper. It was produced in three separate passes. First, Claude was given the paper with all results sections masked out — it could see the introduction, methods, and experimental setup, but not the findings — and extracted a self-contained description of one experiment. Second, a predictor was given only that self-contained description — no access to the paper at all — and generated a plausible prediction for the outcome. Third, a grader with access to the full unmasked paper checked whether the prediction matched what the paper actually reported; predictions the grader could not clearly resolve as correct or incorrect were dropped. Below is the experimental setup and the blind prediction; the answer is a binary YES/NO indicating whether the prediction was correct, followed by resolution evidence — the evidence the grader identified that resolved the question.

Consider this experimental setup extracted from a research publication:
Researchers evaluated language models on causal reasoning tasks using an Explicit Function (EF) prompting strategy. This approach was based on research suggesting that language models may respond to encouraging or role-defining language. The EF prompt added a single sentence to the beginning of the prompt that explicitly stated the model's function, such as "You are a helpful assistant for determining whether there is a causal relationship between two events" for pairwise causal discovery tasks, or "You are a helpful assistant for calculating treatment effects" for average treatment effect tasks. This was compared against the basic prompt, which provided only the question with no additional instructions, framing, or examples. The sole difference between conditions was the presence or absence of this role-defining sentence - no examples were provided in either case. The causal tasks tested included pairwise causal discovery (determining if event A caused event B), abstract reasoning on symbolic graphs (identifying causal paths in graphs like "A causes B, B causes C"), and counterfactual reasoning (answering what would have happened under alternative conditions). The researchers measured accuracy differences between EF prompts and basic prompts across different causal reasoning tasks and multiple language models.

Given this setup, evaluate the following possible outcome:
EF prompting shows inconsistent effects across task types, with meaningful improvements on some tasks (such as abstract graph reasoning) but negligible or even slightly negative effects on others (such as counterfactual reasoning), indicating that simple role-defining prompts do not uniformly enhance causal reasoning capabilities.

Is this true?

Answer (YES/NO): YES